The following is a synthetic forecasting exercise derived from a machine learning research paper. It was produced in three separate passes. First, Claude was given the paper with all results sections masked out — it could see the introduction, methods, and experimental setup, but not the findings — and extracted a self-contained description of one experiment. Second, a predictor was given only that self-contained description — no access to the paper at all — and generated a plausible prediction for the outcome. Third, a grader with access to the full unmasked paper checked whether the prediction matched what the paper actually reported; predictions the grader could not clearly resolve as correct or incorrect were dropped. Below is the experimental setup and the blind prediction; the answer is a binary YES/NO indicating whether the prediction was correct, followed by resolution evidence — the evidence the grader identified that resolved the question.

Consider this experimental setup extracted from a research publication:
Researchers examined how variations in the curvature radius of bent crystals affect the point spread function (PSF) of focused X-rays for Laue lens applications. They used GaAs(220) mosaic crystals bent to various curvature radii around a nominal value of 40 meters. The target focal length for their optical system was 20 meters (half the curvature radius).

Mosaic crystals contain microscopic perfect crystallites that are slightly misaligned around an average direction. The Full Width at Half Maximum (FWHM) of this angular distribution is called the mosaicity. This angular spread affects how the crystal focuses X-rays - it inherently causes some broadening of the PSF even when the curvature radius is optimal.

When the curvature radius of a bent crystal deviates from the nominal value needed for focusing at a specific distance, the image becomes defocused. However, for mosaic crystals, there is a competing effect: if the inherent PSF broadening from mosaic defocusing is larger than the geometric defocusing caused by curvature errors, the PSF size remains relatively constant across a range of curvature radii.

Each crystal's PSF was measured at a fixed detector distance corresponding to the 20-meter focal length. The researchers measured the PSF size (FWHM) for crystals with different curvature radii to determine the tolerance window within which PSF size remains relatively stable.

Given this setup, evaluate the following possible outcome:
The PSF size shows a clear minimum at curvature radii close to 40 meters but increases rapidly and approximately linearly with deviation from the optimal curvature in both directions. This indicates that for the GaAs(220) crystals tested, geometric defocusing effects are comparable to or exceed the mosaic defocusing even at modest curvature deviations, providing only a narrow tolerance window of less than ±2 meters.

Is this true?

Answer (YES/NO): NO